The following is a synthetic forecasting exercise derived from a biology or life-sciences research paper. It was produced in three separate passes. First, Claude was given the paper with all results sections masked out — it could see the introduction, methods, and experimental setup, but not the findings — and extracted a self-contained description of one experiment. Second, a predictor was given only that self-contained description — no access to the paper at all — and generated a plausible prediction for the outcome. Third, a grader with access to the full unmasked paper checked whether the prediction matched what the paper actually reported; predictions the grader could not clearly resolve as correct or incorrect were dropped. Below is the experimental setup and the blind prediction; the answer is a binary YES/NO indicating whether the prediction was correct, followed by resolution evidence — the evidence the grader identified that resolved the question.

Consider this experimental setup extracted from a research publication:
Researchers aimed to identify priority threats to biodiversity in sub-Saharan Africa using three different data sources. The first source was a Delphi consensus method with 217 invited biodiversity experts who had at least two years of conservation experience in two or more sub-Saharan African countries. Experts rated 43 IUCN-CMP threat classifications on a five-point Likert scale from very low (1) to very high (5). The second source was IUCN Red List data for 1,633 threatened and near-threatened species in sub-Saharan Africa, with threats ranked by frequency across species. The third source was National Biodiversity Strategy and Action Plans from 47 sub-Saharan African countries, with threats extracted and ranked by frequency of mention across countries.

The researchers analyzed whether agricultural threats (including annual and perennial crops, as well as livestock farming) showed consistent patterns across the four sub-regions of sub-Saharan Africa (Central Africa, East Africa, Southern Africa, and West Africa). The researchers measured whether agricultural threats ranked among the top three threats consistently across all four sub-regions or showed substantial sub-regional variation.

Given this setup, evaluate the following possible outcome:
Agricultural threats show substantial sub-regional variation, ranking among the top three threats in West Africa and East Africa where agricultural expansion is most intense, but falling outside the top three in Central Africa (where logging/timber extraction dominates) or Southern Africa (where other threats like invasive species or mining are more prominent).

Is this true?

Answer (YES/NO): NO